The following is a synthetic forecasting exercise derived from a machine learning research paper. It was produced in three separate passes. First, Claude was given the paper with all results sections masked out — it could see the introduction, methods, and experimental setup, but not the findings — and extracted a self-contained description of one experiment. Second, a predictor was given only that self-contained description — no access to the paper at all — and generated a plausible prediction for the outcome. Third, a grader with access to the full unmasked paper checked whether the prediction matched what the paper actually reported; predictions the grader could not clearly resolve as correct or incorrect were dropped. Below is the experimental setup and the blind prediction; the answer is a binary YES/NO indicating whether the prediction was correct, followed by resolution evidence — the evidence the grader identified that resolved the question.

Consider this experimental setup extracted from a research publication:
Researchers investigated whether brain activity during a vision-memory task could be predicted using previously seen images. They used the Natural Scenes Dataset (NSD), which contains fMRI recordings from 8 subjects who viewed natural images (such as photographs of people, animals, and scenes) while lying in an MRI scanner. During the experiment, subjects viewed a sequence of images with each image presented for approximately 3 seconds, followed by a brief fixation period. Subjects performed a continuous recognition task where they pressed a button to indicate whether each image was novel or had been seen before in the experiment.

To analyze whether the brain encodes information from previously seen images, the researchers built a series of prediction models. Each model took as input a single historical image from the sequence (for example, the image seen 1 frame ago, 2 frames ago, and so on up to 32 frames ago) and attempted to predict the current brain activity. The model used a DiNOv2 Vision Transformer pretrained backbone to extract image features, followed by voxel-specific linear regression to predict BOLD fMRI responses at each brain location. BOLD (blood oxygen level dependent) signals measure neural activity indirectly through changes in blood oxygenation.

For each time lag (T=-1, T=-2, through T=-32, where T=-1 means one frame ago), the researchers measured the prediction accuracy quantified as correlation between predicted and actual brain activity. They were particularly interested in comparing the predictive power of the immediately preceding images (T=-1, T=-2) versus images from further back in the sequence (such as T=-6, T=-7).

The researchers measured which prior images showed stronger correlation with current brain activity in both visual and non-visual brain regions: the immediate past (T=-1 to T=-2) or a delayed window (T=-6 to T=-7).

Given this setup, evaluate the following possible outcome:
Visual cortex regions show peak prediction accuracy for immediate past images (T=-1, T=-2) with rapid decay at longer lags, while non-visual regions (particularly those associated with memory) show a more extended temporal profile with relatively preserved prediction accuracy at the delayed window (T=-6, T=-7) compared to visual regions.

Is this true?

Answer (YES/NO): NO